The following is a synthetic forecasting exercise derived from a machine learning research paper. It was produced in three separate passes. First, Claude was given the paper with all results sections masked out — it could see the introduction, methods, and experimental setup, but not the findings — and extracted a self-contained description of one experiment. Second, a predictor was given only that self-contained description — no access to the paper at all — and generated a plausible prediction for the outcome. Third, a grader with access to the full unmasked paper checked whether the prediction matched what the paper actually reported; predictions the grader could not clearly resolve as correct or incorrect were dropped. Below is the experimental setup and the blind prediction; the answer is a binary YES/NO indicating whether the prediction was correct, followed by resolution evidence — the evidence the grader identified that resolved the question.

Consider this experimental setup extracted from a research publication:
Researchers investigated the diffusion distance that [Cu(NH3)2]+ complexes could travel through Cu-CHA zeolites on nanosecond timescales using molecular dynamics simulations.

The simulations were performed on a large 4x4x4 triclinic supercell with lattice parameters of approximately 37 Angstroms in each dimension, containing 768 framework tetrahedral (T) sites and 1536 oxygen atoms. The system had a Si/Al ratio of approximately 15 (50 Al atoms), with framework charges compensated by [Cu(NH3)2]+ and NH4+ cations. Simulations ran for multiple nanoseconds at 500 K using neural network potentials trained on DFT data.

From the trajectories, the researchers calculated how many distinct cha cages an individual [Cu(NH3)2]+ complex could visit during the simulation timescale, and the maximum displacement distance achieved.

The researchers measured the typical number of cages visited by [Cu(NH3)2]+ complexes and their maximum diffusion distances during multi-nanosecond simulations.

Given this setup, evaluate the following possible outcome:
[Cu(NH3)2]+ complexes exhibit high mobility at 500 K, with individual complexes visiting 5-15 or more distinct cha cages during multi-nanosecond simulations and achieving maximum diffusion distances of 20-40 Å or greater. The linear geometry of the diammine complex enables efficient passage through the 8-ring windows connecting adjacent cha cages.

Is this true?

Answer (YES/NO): NO